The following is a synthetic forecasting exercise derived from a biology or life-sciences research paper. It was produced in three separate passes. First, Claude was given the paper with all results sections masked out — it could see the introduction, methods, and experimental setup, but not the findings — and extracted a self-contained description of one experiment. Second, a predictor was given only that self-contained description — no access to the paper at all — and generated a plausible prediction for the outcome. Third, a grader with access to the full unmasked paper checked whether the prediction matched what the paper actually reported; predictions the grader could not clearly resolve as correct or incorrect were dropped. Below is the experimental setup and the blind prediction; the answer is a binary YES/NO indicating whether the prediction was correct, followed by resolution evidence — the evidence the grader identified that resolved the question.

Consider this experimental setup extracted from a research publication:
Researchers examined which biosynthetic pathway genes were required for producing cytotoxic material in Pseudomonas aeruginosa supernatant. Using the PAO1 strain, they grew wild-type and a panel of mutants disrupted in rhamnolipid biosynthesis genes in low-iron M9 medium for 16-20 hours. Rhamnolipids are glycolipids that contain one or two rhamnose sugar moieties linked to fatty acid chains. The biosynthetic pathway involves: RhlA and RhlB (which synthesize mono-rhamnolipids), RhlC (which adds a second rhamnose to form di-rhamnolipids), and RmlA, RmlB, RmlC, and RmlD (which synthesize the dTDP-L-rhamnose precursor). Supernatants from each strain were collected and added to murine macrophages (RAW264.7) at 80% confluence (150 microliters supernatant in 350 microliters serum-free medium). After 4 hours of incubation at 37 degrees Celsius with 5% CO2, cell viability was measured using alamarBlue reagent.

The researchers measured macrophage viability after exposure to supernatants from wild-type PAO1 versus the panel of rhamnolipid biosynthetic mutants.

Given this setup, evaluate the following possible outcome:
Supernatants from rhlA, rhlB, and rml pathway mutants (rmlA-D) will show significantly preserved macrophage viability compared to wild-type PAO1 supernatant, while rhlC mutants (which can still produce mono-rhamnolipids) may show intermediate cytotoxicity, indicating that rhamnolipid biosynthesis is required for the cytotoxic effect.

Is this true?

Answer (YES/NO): NO